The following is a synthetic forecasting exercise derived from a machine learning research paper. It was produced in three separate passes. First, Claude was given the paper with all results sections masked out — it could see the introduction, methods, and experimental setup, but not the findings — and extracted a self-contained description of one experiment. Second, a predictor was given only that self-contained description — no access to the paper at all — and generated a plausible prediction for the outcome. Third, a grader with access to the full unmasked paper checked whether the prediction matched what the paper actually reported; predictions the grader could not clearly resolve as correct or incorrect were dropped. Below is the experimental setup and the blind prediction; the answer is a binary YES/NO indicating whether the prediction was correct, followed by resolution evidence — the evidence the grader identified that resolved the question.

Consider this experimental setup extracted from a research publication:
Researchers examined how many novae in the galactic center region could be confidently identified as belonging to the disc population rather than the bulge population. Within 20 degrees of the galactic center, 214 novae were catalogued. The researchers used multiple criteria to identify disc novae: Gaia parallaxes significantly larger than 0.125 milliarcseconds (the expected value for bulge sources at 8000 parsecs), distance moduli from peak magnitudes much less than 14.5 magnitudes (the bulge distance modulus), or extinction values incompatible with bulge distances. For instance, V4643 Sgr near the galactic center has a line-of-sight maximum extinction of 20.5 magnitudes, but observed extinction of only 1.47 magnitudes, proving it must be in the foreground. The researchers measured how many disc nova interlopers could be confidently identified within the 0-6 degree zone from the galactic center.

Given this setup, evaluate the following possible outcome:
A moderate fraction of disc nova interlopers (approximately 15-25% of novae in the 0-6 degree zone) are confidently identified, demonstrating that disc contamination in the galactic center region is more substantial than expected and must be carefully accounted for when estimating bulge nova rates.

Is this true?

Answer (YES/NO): NO